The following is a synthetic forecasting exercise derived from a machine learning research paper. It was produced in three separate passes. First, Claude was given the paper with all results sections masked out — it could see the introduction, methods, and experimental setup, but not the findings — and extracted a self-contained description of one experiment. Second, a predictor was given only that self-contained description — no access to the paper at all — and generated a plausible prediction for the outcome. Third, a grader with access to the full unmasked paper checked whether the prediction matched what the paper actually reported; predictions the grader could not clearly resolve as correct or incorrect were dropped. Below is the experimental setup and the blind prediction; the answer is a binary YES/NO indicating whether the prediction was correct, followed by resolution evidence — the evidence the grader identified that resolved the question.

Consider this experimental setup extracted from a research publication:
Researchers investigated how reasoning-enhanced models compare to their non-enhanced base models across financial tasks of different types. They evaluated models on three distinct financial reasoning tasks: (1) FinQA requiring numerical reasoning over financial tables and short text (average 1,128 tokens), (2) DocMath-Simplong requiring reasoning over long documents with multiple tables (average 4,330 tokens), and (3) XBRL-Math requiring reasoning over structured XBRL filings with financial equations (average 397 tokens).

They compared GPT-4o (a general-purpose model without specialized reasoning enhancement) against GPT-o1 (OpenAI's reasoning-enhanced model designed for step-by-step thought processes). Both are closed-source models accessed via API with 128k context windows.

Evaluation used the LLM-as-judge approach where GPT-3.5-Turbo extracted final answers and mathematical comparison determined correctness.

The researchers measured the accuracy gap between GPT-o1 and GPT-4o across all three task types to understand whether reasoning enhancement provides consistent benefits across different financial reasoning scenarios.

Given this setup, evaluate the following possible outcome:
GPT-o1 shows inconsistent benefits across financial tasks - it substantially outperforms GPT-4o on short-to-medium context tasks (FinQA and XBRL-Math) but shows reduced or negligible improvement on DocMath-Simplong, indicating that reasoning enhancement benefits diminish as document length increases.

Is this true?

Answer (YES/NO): NO